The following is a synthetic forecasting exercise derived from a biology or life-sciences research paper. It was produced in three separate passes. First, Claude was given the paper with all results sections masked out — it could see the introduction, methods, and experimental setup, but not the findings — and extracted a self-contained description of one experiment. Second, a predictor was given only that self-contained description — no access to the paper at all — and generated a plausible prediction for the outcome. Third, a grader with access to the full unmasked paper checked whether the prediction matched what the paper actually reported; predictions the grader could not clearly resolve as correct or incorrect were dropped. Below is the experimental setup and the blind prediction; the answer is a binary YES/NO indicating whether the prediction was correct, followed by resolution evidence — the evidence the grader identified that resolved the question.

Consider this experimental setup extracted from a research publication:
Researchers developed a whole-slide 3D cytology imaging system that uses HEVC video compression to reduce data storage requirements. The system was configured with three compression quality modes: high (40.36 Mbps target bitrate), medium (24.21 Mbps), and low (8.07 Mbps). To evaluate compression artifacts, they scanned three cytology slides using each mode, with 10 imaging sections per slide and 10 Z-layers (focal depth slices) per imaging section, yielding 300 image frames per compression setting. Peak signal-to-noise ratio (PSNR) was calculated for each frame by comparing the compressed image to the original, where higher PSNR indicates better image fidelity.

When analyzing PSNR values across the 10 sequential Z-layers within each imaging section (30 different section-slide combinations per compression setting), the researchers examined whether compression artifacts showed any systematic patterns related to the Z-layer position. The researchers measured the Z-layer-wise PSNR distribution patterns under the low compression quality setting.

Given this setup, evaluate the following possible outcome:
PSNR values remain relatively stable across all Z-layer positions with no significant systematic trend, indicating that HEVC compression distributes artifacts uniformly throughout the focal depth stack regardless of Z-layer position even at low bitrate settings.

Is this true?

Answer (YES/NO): NO